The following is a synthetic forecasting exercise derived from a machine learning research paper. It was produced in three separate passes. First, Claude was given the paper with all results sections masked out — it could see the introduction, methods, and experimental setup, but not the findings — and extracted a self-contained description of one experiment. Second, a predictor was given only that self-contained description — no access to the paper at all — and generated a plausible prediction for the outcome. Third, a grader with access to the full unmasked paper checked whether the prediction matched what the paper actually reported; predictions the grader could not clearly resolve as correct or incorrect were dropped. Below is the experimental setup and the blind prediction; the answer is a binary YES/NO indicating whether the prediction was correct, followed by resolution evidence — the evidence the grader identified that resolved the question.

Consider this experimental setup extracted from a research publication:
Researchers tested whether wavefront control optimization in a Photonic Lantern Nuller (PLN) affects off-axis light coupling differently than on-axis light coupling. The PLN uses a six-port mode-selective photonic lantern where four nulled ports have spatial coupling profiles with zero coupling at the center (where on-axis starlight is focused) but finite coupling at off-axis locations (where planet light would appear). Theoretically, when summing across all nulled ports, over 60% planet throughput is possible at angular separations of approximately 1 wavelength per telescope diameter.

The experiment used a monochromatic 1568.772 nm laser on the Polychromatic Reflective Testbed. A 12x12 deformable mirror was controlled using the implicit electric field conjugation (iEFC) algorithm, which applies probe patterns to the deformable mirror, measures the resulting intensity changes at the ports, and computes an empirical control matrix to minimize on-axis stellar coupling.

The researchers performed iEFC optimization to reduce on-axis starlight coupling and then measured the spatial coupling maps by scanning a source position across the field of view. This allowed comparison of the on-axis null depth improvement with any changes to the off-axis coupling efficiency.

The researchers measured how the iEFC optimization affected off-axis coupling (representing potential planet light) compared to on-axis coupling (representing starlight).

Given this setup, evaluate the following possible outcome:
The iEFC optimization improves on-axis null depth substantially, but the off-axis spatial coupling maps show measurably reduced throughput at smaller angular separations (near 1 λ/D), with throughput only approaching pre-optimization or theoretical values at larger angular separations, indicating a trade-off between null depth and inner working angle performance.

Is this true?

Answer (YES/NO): NO